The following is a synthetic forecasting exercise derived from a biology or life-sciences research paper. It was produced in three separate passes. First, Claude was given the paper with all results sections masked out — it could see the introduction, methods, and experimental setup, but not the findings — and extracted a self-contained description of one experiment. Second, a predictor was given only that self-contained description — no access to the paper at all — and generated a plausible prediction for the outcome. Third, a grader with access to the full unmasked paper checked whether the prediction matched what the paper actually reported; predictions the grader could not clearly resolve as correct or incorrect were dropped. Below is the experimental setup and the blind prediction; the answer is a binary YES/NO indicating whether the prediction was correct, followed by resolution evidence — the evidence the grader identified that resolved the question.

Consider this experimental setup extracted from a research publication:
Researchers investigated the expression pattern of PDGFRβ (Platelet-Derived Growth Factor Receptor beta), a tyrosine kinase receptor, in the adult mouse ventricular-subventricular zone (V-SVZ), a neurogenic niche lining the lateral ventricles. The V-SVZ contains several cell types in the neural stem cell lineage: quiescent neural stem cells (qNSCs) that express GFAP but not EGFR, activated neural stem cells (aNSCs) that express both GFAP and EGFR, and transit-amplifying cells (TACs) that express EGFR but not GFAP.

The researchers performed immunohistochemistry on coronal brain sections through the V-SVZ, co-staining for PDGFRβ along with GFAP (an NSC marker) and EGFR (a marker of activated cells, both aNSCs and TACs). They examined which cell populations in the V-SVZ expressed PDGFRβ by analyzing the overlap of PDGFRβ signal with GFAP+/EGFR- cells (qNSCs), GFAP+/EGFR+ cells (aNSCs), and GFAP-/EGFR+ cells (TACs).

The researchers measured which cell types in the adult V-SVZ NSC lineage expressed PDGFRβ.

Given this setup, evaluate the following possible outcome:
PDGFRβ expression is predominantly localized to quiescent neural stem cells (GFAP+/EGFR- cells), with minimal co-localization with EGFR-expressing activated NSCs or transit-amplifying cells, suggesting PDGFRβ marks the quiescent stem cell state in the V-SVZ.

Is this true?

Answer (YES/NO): YES